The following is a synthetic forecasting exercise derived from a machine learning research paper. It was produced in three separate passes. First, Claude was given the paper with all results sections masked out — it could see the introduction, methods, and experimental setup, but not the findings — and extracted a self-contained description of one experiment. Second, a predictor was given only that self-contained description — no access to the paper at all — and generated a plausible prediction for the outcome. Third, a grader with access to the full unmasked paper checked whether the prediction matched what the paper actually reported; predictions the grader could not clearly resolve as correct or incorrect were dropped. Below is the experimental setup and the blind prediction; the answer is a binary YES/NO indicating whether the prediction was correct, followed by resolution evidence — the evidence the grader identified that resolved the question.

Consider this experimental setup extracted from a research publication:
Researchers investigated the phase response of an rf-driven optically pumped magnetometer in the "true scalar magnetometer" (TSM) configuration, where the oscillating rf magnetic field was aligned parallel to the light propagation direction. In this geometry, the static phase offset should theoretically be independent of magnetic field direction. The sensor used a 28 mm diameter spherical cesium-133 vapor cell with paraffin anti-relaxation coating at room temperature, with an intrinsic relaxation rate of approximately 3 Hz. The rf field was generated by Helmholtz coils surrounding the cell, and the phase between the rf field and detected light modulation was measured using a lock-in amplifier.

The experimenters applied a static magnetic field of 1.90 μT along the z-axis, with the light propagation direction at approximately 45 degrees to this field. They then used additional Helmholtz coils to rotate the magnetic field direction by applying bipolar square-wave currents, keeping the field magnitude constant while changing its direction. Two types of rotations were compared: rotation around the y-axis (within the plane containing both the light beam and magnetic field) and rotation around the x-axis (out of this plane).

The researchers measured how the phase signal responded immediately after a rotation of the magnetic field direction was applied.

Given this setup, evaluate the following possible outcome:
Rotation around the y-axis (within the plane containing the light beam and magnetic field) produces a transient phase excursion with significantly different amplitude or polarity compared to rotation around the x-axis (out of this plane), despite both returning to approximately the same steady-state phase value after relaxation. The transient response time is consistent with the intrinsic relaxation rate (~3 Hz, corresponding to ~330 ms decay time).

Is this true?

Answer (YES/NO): NO